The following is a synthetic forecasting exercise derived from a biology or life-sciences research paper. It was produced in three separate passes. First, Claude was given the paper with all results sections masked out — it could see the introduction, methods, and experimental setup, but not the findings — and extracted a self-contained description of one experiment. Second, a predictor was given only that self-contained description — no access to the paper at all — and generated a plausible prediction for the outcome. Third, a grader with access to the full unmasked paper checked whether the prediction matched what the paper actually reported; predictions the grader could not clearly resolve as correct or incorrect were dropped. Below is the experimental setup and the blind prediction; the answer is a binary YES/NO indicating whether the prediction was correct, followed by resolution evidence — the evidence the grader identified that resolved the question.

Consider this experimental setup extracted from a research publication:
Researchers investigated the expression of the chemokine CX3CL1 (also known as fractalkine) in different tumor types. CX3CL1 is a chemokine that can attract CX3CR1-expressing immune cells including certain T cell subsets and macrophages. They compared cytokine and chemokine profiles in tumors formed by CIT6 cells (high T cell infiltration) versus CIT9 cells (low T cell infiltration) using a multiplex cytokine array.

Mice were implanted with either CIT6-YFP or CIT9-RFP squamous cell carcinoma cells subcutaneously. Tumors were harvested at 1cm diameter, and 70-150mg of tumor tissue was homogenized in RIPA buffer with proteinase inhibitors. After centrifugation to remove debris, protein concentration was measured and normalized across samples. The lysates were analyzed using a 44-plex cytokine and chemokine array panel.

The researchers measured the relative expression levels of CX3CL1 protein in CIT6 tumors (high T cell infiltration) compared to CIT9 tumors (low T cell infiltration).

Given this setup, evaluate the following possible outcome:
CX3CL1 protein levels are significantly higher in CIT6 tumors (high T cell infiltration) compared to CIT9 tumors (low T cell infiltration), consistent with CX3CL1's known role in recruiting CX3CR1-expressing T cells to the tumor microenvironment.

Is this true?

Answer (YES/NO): NO